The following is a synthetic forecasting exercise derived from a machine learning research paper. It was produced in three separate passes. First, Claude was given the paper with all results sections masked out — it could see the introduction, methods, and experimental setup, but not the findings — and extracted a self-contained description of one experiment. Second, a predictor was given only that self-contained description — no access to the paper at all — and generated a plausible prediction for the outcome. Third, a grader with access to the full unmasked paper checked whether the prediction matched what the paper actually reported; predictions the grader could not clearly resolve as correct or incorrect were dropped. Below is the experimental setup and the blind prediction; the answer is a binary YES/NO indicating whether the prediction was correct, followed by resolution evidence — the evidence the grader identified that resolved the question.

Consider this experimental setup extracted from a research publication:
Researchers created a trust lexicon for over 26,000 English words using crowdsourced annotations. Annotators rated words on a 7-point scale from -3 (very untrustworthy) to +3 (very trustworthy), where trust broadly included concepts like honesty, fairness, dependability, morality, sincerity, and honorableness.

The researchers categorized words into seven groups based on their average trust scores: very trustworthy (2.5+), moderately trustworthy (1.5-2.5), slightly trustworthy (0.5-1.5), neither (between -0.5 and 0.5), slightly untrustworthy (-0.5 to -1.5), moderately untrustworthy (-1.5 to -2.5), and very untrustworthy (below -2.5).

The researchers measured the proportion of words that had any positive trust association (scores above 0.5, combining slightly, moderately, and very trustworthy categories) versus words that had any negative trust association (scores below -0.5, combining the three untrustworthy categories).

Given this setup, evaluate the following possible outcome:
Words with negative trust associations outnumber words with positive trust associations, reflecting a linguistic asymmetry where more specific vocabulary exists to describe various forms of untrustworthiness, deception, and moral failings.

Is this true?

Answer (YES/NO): YES